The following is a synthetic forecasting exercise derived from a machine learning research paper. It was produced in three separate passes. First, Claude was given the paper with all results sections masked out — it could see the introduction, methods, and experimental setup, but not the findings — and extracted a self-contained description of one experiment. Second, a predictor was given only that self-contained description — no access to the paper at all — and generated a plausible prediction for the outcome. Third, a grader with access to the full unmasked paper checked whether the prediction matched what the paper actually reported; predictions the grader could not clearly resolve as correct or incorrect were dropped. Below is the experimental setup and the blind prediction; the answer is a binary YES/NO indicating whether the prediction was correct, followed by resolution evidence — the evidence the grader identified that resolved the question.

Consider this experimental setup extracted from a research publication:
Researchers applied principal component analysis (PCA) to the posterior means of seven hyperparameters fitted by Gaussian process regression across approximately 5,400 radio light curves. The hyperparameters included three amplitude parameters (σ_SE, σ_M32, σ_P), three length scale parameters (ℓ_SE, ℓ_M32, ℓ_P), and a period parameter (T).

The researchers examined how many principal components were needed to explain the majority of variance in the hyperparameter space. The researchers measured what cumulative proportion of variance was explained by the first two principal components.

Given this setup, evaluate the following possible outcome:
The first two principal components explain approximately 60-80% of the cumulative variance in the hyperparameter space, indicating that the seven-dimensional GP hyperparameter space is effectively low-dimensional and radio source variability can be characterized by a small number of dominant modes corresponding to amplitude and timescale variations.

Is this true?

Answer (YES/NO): YES